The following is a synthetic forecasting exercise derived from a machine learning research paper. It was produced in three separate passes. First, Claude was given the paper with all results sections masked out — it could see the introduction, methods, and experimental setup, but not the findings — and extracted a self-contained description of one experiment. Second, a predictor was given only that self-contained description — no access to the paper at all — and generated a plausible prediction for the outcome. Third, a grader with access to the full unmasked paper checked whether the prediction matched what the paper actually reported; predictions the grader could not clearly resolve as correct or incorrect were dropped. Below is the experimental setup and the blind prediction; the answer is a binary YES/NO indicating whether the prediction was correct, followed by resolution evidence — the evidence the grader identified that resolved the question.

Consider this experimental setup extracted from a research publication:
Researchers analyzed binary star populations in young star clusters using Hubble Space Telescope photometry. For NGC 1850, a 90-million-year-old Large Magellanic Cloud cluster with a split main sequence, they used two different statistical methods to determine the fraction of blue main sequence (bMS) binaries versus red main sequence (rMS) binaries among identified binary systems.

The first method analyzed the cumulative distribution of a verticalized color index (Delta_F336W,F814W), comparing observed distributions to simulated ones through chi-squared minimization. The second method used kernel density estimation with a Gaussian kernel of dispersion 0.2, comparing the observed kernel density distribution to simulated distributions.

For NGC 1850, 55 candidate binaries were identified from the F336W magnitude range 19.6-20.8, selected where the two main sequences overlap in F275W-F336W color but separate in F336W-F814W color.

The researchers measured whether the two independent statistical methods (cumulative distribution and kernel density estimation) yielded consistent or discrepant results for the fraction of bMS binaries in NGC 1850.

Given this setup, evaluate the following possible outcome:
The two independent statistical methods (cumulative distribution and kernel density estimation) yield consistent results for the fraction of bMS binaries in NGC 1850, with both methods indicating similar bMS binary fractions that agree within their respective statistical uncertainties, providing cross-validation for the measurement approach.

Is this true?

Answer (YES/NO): YES